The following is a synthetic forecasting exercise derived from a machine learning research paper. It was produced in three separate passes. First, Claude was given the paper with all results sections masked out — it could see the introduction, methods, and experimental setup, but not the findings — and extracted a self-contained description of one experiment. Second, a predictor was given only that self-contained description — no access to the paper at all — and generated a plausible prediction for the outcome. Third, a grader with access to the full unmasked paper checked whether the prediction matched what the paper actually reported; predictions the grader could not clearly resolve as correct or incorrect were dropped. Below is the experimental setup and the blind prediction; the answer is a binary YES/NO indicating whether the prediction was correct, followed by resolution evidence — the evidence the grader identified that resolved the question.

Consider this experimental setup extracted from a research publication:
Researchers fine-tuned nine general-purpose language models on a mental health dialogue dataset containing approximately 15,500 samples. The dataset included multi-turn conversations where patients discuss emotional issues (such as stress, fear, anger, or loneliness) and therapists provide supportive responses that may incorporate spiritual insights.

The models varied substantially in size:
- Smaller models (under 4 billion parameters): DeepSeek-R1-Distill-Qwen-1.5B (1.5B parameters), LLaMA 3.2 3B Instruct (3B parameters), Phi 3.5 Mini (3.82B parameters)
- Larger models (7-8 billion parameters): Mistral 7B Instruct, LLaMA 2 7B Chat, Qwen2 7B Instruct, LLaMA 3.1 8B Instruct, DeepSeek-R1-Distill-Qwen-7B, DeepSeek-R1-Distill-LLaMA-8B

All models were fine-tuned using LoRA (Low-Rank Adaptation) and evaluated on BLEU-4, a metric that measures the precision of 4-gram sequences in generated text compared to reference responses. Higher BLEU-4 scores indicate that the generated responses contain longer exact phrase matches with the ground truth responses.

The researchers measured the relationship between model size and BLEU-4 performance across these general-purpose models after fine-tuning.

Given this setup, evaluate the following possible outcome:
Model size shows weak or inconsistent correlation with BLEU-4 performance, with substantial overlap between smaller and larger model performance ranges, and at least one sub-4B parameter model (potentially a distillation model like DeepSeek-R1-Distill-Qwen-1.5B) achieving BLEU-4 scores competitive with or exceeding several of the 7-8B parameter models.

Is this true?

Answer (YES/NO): NO